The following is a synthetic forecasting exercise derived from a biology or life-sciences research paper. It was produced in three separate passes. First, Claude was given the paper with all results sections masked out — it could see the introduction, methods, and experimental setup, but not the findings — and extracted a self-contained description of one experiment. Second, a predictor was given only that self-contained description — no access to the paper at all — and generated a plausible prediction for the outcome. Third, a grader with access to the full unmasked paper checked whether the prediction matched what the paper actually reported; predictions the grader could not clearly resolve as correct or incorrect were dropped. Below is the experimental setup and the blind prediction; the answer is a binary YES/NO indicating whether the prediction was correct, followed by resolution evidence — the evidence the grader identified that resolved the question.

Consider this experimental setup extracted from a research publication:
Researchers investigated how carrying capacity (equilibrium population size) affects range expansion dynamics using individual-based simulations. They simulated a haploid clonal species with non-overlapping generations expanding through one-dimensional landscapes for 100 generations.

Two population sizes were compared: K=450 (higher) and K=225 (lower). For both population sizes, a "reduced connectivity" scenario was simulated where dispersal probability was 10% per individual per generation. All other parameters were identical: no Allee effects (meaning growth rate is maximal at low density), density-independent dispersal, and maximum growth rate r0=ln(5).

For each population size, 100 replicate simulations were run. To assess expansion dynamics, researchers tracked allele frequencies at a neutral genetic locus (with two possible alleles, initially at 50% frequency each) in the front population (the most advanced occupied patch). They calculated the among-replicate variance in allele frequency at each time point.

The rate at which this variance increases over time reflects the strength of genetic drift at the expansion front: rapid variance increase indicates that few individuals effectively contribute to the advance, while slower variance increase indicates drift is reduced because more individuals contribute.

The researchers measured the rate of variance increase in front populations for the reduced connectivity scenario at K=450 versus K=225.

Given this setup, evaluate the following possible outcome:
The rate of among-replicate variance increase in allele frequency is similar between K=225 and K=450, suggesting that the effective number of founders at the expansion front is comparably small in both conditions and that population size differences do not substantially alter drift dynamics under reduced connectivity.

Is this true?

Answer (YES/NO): NO